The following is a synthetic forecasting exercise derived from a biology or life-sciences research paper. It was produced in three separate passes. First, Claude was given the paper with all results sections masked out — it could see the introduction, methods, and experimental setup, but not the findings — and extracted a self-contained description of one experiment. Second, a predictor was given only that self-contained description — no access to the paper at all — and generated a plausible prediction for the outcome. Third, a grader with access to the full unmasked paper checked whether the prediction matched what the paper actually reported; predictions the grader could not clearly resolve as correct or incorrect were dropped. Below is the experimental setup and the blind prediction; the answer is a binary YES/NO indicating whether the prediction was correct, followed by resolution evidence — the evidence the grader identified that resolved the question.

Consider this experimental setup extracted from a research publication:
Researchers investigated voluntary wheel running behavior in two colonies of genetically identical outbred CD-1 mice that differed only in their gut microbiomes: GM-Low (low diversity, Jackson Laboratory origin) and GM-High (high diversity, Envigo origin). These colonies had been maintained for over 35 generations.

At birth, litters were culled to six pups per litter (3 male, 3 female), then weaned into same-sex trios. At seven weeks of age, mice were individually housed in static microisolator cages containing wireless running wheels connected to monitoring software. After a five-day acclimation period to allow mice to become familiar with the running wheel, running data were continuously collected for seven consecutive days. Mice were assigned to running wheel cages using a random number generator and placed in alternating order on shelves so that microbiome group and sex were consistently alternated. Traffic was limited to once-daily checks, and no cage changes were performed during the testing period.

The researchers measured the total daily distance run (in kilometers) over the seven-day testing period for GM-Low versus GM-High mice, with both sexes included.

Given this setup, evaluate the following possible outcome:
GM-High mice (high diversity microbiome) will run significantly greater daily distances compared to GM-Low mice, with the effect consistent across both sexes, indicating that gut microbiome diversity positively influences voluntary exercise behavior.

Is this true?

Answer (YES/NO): YES